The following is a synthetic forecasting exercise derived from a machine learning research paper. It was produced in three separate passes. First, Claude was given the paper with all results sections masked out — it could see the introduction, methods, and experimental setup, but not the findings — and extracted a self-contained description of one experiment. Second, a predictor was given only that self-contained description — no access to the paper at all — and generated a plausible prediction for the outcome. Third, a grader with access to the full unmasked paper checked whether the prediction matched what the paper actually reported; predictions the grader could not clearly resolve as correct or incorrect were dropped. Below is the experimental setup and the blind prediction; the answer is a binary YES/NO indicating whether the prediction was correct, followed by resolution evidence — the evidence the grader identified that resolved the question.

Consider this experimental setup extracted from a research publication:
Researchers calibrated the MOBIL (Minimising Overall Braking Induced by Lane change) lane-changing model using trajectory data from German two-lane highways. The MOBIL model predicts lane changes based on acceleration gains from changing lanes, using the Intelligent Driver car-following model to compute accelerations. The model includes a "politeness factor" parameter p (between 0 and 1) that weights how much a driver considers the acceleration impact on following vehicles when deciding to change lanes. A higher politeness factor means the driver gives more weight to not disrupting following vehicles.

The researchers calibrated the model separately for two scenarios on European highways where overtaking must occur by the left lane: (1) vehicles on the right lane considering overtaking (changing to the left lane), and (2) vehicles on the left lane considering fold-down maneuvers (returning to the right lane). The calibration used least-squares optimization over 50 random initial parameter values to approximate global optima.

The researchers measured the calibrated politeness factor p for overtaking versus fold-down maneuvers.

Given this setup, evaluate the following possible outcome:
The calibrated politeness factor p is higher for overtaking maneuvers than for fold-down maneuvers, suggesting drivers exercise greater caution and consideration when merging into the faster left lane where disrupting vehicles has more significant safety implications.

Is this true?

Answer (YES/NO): NO